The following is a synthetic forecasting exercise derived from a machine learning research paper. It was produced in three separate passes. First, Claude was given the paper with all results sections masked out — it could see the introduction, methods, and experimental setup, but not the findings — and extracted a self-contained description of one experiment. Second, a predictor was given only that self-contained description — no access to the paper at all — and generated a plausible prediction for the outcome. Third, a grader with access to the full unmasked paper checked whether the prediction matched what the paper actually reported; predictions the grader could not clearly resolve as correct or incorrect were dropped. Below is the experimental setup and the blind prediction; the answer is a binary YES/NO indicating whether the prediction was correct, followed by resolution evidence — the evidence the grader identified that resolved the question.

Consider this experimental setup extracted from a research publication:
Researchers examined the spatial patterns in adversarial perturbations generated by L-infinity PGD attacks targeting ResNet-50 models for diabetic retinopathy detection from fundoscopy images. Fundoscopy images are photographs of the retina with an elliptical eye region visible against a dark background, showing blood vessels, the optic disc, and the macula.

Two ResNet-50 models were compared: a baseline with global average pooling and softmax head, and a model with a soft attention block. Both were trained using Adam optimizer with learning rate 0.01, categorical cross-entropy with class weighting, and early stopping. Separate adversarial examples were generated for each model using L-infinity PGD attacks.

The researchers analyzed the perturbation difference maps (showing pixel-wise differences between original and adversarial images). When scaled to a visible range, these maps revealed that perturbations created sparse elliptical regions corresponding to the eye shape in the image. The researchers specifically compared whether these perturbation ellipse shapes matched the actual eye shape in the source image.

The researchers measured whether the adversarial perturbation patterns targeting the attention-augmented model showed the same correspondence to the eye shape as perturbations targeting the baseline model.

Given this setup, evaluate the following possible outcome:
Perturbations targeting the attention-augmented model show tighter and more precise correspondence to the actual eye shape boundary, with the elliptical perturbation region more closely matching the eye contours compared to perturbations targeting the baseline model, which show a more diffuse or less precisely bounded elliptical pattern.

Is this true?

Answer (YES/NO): NO